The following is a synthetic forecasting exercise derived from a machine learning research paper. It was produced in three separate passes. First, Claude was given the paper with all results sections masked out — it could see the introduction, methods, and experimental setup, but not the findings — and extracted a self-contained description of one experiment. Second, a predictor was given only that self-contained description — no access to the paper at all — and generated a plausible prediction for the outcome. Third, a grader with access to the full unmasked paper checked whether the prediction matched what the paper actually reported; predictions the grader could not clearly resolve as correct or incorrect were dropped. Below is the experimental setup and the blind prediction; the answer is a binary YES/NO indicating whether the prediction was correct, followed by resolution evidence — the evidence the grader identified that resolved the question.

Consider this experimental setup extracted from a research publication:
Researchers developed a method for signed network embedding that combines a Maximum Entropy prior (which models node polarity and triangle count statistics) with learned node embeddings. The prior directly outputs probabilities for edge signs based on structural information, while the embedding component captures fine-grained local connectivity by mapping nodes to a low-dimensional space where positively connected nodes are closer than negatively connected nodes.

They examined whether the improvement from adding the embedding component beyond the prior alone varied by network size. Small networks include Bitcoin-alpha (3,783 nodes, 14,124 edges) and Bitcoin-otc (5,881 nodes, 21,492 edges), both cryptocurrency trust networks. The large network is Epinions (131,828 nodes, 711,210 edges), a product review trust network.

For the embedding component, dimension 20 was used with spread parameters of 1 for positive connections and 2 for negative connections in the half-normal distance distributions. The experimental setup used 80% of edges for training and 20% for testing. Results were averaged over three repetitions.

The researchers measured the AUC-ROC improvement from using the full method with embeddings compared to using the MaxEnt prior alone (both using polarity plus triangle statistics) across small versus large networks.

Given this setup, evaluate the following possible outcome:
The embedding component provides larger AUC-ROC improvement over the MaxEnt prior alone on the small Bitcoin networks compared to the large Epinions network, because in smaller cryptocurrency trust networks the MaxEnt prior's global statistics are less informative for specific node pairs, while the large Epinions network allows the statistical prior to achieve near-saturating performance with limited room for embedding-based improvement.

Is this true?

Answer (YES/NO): YES